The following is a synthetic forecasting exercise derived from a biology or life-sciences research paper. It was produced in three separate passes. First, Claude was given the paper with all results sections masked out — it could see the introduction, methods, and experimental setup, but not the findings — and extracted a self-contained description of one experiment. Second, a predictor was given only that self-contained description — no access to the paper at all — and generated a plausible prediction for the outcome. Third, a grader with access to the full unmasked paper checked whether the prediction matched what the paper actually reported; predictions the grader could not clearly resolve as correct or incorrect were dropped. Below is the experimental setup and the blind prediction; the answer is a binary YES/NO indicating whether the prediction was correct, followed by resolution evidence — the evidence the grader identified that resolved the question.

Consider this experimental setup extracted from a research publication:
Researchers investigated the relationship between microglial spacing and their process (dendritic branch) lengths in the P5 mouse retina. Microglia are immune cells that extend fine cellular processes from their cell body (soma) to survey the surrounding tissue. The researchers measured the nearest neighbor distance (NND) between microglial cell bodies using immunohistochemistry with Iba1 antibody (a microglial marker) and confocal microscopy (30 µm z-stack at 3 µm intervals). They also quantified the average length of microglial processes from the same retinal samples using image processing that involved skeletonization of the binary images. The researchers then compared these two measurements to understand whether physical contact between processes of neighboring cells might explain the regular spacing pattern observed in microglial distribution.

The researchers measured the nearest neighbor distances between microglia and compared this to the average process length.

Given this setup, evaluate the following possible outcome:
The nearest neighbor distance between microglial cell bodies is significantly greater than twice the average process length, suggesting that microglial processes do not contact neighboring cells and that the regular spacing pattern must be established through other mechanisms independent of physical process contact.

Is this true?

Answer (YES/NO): NO